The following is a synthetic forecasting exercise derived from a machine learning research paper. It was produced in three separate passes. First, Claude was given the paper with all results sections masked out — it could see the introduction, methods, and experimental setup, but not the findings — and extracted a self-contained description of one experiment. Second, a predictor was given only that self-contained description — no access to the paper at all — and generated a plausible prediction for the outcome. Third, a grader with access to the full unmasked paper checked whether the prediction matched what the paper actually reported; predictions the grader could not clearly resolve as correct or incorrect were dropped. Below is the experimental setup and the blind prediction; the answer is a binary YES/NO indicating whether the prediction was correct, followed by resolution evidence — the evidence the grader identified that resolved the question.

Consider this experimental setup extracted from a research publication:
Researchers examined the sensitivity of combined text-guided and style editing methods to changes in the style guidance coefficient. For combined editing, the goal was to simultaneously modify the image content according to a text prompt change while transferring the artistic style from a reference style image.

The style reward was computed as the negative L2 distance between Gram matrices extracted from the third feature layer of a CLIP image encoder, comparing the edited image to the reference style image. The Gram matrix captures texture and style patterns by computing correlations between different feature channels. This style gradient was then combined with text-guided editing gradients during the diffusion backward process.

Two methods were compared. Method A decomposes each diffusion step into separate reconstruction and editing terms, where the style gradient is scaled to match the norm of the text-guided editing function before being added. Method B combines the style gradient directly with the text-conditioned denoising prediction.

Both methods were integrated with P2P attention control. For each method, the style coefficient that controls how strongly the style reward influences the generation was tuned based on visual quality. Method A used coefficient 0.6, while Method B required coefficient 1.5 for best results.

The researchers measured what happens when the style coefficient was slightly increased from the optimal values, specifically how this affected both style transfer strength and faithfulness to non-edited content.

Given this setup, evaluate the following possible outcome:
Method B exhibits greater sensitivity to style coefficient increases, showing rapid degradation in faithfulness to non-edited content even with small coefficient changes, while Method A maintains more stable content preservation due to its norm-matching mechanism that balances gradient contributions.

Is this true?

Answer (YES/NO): NO